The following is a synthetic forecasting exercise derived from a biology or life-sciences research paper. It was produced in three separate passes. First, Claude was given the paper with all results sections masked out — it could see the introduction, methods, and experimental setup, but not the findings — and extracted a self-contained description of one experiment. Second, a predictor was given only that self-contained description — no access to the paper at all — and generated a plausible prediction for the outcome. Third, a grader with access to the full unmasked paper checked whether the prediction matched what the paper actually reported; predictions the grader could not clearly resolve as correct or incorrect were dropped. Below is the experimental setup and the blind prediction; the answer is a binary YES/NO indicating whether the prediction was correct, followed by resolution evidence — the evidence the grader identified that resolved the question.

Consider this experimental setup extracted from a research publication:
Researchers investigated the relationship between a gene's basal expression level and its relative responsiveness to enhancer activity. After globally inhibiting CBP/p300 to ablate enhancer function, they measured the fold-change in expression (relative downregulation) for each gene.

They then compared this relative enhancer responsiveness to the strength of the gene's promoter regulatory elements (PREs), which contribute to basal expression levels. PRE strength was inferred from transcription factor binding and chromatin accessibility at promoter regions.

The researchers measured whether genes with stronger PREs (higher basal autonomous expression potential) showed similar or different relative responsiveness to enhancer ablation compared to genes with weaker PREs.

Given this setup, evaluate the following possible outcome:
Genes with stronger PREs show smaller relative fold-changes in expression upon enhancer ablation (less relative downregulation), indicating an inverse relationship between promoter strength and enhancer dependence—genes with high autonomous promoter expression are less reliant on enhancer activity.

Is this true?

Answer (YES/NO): YES